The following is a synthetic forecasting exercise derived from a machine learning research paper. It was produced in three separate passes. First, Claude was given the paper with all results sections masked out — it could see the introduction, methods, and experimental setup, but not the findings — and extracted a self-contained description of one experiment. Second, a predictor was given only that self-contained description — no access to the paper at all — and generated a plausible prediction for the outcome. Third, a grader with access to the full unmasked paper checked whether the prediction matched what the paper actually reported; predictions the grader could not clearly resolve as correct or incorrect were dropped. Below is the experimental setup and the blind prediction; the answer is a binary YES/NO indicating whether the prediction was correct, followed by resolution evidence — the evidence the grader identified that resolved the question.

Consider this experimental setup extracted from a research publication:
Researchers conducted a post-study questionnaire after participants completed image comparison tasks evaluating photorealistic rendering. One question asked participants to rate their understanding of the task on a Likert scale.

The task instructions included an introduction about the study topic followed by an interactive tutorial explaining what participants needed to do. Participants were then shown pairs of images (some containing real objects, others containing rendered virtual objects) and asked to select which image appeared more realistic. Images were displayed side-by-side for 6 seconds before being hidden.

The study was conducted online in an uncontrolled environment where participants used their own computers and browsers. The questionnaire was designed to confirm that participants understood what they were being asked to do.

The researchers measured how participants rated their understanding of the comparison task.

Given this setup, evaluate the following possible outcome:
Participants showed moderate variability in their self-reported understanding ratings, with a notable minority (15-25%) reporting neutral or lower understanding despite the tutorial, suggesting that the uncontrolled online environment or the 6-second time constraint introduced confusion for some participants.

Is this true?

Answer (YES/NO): NO